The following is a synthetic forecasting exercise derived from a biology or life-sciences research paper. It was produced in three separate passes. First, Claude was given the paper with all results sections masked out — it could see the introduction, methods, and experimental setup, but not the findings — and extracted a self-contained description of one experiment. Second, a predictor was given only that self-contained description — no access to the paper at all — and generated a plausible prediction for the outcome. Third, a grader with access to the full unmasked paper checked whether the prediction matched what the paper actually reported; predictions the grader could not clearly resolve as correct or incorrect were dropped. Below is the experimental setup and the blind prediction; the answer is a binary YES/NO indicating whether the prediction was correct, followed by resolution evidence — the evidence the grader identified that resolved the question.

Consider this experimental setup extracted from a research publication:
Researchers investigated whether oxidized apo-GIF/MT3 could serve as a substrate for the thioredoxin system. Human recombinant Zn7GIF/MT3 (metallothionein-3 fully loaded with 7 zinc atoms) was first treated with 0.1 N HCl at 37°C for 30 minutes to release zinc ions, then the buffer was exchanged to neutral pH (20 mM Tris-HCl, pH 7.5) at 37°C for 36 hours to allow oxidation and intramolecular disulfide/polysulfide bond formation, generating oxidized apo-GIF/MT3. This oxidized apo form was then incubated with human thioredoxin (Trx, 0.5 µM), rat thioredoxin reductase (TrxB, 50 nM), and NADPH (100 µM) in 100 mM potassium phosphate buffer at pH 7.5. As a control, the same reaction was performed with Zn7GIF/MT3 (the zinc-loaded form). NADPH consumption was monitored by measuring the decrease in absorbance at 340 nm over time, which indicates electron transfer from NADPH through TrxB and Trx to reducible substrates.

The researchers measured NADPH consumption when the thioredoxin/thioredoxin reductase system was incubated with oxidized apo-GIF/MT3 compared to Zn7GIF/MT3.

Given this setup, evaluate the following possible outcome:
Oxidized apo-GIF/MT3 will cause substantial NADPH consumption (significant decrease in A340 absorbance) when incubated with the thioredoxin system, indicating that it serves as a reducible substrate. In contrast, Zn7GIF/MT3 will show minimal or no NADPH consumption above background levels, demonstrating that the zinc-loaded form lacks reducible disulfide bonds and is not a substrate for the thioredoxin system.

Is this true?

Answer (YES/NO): YES